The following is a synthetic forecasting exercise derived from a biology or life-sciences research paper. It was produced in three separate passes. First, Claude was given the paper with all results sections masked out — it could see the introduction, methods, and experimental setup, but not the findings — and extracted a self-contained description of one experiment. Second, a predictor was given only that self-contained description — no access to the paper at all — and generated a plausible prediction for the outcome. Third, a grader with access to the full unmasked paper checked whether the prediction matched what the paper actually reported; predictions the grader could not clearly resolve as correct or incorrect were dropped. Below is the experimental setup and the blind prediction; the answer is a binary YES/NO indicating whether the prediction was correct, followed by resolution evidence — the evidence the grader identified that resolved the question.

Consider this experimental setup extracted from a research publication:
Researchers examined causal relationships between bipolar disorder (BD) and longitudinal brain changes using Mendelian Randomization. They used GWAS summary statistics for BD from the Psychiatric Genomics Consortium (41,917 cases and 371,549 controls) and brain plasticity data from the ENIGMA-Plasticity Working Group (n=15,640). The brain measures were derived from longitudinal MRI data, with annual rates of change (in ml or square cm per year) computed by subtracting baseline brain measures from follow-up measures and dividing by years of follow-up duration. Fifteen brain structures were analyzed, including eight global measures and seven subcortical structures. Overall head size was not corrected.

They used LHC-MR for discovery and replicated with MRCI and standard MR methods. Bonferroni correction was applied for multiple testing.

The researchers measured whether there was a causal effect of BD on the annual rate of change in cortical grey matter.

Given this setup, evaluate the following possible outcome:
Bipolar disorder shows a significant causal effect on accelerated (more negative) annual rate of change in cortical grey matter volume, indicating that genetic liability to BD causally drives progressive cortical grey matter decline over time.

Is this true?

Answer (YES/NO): YES